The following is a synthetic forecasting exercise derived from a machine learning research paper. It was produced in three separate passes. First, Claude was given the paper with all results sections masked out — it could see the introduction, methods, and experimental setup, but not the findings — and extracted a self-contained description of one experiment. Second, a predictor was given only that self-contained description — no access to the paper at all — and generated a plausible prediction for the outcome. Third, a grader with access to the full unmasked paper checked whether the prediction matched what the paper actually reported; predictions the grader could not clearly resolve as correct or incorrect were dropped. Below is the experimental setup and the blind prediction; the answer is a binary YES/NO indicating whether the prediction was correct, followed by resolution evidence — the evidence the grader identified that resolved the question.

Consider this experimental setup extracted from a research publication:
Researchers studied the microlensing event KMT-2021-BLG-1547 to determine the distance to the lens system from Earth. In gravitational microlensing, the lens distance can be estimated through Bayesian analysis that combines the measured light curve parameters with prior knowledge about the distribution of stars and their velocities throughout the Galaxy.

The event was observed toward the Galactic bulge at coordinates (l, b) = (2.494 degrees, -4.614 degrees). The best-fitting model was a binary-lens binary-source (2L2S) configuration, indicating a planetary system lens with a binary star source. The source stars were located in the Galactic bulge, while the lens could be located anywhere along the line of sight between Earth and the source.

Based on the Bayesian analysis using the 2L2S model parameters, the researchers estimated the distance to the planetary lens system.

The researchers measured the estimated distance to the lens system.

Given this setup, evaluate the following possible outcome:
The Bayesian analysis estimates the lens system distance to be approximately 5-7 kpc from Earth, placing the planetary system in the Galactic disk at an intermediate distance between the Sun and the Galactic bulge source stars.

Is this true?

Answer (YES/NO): YES